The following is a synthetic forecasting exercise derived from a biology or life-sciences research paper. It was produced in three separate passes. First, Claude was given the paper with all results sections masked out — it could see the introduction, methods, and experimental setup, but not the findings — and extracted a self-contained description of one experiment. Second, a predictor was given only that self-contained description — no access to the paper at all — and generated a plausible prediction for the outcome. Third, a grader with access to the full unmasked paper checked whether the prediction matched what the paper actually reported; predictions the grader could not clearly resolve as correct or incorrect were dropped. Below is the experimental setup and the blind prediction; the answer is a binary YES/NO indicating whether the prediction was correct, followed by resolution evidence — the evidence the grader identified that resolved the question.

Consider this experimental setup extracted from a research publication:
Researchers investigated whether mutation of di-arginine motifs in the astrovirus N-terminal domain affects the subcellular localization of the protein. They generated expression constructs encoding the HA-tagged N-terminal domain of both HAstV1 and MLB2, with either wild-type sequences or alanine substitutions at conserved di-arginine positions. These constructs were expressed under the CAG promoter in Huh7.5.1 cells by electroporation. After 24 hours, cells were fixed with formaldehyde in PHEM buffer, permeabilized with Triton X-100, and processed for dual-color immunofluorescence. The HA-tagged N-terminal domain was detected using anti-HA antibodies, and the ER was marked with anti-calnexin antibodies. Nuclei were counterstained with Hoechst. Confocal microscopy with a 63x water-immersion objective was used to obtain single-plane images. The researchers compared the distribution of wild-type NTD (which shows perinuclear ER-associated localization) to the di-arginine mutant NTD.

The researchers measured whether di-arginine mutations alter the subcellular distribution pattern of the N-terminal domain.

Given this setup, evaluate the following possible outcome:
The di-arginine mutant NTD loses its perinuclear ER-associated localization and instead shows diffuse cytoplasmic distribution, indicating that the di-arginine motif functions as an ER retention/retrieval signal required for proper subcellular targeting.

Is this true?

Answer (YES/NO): YES